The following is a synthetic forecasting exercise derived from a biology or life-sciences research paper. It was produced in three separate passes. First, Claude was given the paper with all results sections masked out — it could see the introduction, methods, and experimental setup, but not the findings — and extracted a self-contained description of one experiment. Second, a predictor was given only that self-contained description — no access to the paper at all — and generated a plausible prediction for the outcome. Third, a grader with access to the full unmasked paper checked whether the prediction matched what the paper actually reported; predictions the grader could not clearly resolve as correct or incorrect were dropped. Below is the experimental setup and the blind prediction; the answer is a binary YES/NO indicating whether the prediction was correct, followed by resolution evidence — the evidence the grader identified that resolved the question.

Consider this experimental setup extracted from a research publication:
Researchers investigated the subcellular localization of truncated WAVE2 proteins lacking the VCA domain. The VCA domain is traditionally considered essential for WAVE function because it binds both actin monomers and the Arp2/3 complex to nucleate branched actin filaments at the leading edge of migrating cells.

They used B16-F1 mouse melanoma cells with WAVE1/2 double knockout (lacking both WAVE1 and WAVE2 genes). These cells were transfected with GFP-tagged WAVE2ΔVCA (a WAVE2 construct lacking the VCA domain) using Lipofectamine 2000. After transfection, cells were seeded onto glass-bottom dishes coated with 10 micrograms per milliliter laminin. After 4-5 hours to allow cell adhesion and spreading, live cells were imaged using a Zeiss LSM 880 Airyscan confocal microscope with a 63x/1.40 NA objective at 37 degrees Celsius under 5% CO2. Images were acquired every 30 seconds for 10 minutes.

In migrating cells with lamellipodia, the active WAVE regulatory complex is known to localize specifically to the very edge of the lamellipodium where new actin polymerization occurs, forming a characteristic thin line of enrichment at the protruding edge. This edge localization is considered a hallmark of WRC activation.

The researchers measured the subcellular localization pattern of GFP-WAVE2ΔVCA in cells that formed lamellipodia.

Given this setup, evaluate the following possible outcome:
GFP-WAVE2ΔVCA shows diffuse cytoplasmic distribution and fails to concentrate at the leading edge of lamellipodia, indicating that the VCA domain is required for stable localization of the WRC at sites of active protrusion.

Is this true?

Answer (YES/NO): NO